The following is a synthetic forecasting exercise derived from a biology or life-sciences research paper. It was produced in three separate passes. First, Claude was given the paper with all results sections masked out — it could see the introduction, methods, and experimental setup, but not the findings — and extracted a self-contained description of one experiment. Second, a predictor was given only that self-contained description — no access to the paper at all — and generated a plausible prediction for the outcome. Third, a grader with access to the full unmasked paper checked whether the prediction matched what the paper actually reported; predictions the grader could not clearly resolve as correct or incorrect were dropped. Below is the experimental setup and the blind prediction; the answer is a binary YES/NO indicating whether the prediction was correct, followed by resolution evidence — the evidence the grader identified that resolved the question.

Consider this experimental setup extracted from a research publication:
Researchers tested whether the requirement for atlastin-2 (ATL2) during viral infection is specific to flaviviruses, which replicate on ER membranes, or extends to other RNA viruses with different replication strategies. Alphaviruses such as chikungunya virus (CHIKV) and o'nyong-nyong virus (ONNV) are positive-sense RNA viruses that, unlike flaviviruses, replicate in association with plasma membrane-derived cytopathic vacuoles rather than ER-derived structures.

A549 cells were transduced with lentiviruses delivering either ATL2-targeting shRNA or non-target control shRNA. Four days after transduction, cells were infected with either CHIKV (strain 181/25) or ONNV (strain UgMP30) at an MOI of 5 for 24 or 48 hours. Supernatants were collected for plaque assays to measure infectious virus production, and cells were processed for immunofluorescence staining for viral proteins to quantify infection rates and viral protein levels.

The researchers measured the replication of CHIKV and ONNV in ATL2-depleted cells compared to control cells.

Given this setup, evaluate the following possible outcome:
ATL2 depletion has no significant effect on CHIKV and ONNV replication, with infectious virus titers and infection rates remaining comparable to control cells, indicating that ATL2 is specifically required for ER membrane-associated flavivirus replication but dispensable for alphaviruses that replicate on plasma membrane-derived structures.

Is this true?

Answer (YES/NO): YES